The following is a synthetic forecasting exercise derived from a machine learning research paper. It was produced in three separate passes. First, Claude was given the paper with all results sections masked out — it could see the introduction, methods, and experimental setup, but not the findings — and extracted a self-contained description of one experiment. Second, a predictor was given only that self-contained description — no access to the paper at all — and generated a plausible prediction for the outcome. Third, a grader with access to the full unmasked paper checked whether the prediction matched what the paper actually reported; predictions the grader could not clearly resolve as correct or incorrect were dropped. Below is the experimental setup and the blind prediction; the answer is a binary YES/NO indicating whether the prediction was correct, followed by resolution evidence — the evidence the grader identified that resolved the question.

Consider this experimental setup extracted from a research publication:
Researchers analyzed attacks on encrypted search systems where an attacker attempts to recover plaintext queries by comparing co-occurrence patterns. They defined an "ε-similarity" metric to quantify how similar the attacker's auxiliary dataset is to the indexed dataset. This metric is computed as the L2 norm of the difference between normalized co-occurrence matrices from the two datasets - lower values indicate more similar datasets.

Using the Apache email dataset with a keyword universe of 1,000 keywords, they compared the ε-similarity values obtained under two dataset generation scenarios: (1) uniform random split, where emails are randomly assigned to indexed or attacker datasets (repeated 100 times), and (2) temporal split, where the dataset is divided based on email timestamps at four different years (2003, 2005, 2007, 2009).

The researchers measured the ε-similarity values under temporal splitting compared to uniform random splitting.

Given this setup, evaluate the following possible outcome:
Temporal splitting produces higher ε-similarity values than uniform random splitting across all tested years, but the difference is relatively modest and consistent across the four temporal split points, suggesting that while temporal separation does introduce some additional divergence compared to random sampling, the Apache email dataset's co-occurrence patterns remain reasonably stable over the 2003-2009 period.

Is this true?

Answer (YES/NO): NO